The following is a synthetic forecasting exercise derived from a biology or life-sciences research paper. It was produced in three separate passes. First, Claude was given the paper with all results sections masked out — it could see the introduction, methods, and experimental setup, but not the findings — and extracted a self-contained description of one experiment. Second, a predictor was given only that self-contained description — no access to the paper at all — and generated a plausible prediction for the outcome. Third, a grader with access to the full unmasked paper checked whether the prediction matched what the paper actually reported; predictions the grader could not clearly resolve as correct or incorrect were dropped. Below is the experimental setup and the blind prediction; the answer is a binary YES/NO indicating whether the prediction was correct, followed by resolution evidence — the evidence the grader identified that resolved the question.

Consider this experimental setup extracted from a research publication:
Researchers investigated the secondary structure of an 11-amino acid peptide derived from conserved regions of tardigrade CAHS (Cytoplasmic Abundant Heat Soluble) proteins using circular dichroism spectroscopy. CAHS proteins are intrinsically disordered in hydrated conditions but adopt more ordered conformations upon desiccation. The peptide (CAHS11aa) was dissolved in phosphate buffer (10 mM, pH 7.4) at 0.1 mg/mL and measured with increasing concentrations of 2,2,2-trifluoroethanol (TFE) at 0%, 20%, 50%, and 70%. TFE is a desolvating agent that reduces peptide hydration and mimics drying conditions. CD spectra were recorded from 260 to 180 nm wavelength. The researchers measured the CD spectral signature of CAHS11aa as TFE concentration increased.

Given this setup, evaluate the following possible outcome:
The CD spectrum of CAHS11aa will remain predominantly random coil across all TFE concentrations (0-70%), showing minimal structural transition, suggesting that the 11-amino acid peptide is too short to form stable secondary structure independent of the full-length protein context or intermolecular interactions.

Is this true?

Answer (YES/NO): NO